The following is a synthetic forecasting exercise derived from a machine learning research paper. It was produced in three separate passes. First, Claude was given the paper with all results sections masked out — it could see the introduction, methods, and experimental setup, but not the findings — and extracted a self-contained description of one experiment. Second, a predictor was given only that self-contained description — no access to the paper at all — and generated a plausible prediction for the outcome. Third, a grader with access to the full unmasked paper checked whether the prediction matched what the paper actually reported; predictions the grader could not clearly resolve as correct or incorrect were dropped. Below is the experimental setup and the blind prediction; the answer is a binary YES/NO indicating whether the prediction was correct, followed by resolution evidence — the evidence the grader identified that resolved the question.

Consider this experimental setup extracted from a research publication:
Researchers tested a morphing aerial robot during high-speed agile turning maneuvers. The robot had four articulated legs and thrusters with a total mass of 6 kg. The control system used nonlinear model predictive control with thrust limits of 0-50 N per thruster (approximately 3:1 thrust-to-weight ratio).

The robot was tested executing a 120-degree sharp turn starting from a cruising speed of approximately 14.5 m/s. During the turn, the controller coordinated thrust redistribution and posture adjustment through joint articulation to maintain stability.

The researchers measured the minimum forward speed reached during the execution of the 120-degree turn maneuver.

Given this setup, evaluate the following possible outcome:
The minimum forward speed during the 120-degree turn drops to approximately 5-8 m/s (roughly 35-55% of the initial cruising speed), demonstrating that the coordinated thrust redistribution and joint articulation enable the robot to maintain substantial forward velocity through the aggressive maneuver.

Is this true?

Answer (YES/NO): YES